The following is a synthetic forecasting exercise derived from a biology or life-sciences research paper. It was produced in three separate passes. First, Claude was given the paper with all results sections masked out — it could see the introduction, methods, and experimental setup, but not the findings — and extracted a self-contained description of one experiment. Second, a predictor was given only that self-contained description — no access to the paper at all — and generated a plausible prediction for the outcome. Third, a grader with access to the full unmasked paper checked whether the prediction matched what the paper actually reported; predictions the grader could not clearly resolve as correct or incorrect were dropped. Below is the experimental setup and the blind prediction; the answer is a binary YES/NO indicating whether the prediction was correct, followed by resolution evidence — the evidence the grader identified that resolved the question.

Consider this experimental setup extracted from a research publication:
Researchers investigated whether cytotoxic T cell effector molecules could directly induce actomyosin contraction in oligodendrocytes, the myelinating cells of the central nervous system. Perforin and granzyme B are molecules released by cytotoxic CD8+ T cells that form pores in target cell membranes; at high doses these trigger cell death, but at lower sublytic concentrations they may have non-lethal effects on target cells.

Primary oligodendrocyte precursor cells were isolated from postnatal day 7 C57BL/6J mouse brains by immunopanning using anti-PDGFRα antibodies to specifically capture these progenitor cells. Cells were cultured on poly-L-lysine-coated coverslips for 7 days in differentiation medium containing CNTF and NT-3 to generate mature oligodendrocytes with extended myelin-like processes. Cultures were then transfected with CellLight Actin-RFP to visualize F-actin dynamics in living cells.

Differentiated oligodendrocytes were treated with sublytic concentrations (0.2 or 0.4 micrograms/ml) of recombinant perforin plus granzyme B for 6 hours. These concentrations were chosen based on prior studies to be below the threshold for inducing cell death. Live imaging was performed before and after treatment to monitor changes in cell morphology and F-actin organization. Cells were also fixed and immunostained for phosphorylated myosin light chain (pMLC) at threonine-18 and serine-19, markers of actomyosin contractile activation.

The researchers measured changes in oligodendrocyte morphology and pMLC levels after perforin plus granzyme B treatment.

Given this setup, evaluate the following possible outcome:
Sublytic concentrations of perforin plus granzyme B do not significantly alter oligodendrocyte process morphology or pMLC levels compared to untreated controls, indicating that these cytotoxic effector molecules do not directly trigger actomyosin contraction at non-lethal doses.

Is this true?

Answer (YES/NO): NO